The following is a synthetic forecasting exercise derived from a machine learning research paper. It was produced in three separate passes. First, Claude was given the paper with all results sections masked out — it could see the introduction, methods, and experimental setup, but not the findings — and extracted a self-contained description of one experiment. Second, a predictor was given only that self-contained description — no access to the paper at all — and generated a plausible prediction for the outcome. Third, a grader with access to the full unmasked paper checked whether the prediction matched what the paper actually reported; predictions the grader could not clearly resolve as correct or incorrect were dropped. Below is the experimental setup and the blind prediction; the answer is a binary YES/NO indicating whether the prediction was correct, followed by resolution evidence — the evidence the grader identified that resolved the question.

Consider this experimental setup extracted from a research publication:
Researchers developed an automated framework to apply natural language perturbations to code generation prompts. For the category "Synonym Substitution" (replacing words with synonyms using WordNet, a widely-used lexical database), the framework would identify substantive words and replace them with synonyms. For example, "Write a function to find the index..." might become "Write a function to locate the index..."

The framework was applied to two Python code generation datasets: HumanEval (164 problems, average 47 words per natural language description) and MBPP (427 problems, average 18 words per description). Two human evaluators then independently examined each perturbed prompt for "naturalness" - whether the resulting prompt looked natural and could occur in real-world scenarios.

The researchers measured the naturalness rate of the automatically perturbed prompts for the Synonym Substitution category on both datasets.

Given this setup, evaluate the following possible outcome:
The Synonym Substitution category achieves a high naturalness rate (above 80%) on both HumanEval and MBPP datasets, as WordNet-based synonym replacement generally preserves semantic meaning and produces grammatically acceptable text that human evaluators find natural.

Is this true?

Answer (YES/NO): NO